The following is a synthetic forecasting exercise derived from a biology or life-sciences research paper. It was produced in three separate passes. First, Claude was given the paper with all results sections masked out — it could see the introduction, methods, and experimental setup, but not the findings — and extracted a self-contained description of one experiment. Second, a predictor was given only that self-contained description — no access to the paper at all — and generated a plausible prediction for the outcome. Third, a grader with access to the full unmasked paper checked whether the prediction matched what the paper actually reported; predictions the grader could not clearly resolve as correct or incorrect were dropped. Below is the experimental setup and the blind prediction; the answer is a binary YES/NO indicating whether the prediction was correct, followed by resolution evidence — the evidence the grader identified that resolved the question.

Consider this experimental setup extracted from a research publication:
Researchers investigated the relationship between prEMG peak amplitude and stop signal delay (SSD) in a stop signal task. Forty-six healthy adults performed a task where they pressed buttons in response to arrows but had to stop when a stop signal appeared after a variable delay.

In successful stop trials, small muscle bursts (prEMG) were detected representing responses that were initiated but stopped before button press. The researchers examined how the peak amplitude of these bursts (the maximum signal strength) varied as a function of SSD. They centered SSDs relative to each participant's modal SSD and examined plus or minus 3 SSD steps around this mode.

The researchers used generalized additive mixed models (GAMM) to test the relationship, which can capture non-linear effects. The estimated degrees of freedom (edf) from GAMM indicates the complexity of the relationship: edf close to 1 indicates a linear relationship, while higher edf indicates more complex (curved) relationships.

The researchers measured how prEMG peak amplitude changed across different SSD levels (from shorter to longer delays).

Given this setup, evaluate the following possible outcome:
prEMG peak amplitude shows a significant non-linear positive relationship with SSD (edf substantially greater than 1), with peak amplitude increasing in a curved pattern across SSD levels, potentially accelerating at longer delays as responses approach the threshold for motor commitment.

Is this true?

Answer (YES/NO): NO